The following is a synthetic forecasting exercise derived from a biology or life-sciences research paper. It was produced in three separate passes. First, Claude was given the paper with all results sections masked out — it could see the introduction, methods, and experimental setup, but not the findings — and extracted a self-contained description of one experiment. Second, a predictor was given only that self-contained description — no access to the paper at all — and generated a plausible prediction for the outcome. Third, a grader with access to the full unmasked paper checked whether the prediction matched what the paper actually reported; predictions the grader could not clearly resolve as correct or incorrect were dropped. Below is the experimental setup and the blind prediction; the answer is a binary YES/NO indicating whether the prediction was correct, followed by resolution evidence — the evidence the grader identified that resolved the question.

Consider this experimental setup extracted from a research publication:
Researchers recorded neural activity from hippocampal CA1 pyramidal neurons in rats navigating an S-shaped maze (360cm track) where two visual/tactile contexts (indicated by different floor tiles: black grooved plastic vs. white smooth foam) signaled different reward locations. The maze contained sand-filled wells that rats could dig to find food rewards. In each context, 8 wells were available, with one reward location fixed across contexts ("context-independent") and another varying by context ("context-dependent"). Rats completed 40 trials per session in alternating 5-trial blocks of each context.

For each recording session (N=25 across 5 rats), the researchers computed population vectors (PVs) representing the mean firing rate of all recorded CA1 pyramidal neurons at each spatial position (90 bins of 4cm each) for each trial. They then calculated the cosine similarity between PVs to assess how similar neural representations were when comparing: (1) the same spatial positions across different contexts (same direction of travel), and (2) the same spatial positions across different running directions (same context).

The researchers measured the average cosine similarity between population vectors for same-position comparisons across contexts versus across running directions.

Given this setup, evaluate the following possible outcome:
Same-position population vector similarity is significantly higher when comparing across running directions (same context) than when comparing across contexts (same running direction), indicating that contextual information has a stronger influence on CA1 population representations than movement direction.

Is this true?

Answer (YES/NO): NO